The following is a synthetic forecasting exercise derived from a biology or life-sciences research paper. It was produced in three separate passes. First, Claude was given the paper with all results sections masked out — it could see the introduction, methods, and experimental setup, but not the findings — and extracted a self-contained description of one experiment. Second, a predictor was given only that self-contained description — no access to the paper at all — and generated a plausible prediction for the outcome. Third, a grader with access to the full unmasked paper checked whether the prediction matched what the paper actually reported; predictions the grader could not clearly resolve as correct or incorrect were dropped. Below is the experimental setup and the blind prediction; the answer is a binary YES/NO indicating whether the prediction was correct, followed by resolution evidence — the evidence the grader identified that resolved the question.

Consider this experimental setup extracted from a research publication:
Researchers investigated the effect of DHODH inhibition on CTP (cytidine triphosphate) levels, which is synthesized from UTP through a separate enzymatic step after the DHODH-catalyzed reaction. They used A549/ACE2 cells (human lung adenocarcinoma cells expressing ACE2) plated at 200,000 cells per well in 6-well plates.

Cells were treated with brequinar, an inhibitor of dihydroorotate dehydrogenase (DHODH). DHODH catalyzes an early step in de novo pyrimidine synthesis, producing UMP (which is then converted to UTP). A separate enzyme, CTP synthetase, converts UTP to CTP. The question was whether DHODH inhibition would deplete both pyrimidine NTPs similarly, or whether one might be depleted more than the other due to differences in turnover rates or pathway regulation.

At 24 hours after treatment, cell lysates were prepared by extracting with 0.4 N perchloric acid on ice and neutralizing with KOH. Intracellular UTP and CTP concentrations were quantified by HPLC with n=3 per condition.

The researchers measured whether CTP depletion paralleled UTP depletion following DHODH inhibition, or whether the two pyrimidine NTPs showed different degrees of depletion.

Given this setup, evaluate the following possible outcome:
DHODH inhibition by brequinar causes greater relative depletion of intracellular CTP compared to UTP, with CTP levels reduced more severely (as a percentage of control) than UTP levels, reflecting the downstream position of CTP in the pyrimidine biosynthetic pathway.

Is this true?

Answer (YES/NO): NO